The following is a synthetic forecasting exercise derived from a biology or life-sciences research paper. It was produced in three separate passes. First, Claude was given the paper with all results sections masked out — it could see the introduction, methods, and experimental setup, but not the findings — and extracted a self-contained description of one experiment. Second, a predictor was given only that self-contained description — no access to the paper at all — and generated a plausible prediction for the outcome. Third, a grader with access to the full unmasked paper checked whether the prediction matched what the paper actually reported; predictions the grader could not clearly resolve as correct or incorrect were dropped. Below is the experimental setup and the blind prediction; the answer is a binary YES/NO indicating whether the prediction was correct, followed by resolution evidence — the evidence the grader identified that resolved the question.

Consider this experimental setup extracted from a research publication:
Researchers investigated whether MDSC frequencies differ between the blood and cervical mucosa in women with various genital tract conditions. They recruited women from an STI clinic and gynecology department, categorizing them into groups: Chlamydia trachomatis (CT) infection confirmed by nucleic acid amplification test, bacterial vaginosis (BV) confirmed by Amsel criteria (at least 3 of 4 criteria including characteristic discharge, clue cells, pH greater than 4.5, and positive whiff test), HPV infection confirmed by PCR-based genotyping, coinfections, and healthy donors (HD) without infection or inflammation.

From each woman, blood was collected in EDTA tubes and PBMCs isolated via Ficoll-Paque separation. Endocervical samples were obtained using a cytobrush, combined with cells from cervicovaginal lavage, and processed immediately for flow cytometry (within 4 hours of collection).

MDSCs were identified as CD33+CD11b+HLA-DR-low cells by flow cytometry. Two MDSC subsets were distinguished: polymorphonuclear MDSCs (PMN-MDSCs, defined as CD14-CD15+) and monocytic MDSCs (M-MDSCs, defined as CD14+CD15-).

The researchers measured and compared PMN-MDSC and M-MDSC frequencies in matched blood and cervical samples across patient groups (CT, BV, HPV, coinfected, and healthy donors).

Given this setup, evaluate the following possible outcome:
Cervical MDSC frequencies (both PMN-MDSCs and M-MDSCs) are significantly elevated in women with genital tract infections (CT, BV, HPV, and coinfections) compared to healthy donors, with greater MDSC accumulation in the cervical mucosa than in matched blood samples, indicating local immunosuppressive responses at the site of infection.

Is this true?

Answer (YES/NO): NO